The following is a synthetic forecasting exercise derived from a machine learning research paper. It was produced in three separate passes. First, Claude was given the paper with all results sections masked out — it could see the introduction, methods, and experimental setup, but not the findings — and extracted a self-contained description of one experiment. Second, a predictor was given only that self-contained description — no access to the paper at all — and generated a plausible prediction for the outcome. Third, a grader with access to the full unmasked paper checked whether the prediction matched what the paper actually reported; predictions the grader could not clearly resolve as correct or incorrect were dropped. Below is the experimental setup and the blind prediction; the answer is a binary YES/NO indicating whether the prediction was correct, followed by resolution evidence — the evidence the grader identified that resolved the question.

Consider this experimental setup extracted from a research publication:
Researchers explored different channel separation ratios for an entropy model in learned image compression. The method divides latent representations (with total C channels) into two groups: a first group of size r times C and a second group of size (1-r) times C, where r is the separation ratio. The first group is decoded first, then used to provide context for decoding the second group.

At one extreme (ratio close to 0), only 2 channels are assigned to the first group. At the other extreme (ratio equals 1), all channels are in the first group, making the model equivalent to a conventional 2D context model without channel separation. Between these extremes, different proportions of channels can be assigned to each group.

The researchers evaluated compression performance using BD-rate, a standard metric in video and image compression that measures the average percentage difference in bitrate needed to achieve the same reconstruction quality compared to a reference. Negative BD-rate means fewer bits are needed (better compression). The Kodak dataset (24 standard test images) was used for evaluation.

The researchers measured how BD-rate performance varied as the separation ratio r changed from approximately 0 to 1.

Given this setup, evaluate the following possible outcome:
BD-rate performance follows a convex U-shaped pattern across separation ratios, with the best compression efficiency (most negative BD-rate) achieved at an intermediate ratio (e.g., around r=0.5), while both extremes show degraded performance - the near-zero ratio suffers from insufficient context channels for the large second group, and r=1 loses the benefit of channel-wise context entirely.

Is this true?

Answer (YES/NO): NO